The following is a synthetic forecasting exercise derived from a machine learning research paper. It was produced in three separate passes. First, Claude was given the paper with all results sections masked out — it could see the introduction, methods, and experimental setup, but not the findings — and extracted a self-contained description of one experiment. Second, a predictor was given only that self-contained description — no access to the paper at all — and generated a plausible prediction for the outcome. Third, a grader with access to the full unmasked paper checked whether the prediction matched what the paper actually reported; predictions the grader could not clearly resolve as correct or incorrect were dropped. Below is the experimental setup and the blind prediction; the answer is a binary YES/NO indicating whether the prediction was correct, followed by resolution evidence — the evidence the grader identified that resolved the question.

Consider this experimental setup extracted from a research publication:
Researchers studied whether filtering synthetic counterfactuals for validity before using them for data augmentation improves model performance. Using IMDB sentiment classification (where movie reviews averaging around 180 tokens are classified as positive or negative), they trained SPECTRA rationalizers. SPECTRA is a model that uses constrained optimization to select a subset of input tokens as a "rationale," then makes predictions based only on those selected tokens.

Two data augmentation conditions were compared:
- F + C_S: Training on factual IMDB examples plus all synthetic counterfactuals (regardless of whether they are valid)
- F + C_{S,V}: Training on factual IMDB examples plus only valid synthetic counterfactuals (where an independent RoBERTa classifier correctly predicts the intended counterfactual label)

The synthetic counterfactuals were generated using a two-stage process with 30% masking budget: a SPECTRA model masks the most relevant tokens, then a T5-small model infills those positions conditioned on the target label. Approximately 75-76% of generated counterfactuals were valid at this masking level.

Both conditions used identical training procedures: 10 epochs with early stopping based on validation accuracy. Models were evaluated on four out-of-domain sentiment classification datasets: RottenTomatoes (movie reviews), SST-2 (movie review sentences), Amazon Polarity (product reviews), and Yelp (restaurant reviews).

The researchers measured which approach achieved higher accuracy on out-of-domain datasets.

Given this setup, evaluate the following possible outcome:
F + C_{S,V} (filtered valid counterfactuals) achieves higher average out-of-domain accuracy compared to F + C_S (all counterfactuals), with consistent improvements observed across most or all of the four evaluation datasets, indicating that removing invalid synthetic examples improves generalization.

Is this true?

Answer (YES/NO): NO